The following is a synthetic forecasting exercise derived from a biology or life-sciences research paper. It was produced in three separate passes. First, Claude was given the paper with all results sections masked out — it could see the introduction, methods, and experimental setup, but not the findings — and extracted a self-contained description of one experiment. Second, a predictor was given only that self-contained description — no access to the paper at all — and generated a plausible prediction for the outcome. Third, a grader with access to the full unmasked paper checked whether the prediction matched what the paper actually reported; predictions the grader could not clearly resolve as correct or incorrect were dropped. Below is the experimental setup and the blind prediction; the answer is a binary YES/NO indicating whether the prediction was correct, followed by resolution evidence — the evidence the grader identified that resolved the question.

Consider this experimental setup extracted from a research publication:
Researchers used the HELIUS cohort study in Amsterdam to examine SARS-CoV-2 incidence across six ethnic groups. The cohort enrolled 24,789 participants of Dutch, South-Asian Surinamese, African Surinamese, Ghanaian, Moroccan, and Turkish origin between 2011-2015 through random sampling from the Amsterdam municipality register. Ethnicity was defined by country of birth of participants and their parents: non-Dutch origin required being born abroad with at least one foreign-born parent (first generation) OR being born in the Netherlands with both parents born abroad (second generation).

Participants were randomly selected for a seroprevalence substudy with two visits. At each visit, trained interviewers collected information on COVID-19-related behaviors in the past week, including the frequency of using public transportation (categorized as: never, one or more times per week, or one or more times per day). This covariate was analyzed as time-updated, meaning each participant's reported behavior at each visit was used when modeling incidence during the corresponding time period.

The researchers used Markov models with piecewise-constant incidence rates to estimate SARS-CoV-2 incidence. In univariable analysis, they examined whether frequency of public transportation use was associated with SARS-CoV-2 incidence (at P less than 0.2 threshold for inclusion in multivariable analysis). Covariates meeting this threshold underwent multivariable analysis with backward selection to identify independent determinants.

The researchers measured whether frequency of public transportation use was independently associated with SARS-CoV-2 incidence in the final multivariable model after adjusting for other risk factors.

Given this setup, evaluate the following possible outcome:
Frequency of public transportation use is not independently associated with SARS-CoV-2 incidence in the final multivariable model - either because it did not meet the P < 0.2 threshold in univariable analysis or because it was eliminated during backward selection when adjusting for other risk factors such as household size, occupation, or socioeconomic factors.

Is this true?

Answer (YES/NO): YES